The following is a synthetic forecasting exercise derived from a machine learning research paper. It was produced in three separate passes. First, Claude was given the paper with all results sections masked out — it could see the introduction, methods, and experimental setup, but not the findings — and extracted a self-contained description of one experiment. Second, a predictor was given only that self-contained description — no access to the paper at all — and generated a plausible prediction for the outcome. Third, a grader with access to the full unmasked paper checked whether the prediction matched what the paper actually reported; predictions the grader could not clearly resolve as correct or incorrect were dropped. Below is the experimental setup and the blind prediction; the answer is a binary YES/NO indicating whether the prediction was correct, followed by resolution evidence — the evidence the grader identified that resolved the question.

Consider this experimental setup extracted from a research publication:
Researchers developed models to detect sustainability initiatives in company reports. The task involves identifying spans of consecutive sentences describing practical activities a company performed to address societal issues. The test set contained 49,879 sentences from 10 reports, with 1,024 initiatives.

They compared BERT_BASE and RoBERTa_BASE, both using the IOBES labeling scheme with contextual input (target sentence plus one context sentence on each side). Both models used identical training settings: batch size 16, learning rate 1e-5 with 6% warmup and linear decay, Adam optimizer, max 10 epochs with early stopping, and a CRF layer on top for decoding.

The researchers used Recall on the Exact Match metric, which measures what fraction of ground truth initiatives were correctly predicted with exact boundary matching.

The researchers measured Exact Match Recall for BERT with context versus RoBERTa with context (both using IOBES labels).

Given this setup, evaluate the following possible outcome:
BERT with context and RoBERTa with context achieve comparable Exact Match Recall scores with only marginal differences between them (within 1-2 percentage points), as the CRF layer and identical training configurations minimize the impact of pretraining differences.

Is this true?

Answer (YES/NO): NO